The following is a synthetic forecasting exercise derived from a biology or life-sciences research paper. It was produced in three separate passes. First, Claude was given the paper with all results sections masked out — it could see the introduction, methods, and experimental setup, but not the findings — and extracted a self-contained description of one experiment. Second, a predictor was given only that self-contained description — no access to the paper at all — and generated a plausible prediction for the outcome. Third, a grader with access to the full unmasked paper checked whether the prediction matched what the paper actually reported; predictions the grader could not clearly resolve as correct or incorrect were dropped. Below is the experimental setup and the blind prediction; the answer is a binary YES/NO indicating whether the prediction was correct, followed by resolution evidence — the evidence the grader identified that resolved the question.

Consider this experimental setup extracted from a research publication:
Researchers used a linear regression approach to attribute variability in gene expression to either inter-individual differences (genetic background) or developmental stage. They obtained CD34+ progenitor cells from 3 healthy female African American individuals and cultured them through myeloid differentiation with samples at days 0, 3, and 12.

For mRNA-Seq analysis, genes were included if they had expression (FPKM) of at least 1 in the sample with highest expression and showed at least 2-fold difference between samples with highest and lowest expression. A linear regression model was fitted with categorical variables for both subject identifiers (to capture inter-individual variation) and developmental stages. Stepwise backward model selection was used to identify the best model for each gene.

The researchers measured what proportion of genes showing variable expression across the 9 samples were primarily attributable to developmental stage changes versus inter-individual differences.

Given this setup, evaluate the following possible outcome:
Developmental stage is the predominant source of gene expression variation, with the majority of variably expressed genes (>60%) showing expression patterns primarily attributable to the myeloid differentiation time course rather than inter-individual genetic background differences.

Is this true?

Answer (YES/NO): YES